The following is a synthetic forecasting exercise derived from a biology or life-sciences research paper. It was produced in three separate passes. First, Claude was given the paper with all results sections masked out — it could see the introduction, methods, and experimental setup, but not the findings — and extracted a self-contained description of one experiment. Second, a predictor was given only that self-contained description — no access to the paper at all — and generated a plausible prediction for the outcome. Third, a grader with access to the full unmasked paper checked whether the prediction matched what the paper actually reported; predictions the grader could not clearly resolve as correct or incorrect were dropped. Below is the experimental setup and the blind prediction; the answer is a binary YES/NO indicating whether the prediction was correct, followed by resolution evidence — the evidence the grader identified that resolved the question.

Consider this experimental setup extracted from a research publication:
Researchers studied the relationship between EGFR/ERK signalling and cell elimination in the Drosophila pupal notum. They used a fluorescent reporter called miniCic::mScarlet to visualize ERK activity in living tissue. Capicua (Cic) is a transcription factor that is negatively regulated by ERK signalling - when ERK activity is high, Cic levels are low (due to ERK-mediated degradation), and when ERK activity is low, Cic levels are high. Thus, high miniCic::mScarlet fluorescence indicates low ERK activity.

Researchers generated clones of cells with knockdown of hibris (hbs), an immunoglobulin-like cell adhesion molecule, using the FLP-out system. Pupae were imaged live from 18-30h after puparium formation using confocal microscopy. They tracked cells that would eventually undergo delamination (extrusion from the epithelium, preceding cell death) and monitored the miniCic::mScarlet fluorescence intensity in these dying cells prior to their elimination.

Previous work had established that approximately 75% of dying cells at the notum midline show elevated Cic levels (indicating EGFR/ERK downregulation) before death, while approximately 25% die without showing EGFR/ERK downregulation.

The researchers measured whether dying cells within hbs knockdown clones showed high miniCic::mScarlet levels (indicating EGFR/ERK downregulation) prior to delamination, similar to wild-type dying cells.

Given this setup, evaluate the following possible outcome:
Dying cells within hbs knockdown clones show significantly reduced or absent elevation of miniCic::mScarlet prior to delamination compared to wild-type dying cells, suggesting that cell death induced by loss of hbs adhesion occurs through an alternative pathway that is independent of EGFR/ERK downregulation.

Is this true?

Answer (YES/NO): YES